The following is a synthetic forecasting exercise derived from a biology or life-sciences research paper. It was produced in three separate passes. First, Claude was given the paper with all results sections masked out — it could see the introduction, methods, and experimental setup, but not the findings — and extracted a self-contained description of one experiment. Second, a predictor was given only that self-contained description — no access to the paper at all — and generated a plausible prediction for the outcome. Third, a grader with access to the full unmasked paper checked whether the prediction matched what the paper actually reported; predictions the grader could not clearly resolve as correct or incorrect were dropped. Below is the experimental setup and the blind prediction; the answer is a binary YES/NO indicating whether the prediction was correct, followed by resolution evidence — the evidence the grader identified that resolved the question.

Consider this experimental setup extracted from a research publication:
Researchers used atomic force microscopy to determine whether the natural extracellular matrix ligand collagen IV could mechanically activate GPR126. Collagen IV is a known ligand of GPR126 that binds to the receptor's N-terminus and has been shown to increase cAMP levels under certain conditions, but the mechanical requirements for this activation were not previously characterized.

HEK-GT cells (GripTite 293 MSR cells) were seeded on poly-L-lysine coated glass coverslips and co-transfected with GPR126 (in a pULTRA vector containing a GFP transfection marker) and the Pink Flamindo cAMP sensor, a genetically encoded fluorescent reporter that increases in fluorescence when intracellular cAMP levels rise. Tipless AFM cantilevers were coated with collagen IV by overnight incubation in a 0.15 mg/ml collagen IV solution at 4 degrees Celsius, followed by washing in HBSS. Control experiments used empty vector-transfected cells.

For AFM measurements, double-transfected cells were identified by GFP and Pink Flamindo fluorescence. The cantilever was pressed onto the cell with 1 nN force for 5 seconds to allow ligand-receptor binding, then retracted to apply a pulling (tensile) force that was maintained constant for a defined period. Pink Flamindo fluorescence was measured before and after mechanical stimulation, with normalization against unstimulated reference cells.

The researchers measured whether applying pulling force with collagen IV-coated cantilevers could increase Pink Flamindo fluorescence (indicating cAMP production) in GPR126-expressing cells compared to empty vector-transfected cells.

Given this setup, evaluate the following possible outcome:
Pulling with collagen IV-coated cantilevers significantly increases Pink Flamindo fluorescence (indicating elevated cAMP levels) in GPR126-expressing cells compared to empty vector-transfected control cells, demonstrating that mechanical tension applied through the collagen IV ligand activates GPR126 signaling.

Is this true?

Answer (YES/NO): NO